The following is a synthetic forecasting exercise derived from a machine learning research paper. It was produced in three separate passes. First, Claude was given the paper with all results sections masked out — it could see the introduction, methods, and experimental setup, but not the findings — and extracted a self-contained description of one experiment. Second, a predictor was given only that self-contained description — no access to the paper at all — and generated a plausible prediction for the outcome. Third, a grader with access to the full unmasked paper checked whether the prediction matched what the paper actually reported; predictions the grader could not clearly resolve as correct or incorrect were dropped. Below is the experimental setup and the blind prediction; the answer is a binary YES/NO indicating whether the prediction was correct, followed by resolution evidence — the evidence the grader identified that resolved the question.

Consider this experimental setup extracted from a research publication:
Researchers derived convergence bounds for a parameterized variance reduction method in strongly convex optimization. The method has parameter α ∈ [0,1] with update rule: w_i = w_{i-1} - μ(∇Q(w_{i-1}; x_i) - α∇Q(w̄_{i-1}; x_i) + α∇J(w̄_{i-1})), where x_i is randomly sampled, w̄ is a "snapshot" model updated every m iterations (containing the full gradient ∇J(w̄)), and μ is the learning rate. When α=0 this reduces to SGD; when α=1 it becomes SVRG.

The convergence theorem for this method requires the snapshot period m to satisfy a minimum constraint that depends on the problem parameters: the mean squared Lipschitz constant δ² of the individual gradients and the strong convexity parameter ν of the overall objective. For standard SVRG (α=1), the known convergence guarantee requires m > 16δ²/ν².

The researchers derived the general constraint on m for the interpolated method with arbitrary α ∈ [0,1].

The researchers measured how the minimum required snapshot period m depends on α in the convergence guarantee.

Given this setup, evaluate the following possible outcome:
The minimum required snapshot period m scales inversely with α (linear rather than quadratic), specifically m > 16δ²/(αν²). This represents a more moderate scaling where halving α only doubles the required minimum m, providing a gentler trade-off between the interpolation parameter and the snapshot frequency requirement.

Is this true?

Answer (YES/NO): NO